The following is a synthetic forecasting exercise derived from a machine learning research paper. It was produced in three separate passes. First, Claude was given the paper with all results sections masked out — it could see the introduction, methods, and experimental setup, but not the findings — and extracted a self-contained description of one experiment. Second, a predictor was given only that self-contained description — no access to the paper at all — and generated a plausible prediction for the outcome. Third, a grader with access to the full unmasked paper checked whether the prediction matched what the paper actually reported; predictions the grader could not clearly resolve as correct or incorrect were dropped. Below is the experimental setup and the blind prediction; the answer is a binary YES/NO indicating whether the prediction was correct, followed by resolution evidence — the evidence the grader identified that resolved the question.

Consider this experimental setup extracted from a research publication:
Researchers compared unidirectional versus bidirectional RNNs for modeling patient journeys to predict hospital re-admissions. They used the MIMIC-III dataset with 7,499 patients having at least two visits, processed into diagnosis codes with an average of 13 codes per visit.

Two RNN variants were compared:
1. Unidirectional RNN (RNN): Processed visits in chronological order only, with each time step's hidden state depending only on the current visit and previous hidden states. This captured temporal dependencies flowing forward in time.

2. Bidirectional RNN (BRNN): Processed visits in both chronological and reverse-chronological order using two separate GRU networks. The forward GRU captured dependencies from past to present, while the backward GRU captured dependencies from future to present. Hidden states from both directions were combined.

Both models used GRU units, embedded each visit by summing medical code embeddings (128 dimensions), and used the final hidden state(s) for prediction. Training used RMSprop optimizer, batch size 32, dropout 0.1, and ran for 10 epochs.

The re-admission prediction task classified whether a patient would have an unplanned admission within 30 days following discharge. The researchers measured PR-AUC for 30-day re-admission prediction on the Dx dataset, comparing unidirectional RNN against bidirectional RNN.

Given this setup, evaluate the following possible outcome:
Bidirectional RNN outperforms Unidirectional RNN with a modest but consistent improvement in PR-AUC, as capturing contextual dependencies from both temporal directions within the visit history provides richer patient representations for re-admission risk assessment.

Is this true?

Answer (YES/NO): YES